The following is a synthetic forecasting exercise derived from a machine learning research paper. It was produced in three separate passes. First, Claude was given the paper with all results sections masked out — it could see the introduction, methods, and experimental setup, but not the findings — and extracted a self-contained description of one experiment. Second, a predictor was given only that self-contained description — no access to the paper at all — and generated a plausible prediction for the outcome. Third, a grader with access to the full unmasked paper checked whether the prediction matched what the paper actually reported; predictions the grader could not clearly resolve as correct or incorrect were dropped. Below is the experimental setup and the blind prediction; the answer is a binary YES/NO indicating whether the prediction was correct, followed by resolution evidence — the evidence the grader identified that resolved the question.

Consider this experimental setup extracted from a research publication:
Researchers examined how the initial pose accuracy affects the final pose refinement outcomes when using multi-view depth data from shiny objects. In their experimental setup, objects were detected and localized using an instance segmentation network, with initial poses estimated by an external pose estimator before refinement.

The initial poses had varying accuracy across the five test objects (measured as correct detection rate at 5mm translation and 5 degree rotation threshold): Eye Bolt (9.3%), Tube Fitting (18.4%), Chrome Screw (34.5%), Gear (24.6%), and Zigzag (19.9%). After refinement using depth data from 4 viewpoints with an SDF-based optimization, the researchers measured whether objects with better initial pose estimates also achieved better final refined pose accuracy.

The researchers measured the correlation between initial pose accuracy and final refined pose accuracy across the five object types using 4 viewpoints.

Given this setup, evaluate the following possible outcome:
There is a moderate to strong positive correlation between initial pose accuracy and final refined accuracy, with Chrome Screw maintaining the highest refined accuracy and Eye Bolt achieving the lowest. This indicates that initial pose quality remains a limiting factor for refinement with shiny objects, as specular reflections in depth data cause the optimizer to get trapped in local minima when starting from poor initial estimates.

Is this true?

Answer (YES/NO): NO